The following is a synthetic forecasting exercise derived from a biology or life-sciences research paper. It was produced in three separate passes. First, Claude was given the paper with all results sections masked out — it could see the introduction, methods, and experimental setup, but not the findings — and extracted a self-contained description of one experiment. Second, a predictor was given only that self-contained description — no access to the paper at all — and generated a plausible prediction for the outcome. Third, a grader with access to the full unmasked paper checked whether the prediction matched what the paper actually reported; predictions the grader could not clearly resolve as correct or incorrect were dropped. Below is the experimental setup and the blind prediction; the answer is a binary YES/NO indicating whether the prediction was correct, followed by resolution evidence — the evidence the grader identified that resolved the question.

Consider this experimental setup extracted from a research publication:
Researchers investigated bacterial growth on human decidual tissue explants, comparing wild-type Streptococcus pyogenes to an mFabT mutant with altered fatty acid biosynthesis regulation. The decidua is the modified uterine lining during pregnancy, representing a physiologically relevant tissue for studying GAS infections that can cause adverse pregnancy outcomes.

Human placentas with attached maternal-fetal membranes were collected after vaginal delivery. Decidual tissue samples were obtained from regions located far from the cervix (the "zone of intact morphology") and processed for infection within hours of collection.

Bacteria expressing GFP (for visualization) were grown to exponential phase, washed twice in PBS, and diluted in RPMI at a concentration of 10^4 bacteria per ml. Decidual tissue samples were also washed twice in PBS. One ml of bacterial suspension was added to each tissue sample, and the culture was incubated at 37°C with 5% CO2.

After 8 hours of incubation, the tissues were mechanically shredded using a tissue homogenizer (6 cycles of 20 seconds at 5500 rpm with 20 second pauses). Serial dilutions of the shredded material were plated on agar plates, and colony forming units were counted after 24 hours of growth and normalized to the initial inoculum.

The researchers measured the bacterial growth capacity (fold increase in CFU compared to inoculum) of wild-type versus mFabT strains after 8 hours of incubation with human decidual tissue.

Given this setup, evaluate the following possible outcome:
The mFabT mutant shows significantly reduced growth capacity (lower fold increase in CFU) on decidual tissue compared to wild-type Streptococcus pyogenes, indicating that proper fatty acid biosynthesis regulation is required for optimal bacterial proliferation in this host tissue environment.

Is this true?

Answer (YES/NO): YES